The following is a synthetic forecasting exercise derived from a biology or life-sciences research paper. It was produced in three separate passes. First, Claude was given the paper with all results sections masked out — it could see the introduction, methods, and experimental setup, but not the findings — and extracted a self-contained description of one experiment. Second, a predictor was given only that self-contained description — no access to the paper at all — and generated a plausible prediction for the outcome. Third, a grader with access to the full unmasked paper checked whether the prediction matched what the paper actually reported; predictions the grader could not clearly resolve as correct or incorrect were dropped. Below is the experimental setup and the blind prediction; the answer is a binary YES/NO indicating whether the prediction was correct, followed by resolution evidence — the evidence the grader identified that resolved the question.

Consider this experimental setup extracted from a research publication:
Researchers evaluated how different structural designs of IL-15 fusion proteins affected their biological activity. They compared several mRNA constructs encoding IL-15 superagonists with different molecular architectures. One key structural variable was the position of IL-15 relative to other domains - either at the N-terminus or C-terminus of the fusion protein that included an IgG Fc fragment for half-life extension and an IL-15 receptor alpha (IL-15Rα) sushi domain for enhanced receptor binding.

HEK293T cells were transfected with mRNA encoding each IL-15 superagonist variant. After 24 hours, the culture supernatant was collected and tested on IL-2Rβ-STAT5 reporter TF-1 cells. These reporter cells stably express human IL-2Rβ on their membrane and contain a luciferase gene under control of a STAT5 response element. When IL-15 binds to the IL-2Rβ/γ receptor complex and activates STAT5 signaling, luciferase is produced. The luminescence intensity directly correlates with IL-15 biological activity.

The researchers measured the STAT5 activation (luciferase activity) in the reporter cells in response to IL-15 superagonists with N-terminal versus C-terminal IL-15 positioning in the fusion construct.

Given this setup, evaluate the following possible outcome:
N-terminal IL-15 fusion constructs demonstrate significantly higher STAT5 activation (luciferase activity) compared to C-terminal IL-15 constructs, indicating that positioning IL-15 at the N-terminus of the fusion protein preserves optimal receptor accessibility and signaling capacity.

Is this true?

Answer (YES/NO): NO